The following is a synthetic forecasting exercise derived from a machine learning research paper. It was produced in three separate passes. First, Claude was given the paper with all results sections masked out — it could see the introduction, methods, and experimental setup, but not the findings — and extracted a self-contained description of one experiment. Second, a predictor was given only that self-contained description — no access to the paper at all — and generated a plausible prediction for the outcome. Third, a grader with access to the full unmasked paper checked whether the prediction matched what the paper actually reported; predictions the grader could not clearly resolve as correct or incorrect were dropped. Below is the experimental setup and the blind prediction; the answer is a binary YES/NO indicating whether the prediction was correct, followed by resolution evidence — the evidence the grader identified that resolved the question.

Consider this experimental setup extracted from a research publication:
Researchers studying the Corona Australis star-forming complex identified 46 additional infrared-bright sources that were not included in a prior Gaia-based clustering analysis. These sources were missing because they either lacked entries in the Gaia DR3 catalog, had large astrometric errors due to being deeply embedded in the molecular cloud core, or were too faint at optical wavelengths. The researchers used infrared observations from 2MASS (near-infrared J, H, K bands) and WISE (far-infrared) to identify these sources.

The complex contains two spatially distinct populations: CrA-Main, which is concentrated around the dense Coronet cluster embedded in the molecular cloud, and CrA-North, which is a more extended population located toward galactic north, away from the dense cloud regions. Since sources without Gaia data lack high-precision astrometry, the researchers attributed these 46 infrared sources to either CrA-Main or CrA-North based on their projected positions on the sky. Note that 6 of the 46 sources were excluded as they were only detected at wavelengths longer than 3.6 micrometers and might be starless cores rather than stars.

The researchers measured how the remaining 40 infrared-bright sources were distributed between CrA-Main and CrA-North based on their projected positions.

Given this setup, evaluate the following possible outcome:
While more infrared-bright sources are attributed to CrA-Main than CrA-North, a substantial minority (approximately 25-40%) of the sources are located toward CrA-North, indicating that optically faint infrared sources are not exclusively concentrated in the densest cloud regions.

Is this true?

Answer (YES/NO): NO